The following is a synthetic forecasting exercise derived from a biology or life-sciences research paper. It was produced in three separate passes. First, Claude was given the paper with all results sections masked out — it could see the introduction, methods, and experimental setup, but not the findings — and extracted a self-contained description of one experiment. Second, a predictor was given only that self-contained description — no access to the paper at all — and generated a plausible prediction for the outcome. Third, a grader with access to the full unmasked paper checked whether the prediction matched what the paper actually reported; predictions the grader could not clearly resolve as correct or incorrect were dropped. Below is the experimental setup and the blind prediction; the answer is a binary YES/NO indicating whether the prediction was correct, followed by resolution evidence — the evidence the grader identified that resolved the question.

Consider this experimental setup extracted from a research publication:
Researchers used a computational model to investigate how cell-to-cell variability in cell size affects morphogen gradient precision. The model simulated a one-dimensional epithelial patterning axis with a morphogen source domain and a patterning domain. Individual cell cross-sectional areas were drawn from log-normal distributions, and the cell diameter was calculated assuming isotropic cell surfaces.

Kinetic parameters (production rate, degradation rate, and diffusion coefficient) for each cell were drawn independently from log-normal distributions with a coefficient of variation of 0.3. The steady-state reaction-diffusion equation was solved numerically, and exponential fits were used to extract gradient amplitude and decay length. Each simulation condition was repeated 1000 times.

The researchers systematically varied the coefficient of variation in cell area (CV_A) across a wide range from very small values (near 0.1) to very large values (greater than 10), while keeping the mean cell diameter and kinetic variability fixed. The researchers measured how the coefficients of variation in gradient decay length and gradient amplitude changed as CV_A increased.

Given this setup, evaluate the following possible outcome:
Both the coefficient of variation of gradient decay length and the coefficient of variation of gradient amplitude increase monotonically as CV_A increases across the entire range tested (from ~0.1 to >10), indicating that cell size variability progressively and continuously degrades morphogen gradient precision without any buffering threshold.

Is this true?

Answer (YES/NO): NO